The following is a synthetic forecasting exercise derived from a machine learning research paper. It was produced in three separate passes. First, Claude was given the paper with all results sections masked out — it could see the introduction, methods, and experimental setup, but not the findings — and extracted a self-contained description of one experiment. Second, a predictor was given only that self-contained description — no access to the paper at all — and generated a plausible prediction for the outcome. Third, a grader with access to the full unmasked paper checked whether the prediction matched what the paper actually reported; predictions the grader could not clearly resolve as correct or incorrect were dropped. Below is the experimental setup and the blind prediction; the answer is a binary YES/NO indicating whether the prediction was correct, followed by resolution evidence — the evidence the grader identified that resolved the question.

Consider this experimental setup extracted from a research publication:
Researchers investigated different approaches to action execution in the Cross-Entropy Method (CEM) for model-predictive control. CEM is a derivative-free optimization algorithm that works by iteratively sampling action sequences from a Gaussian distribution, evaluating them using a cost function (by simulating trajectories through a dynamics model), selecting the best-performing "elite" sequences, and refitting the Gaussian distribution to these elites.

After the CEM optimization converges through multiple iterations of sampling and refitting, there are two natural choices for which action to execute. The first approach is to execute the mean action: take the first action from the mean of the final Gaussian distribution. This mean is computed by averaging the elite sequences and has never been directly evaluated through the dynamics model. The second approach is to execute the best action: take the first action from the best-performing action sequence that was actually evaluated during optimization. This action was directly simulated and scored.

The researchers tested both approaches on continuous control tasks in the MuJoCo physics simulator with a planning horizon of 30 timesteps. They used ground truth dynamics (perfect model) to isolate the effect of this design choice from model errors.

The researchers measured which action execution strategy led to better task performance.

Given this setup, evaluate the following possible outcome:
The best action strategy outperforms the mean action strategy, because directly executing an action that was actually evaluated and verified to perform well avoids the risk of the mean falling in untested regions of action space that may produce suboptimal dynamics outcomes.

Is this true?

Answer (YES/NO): YES